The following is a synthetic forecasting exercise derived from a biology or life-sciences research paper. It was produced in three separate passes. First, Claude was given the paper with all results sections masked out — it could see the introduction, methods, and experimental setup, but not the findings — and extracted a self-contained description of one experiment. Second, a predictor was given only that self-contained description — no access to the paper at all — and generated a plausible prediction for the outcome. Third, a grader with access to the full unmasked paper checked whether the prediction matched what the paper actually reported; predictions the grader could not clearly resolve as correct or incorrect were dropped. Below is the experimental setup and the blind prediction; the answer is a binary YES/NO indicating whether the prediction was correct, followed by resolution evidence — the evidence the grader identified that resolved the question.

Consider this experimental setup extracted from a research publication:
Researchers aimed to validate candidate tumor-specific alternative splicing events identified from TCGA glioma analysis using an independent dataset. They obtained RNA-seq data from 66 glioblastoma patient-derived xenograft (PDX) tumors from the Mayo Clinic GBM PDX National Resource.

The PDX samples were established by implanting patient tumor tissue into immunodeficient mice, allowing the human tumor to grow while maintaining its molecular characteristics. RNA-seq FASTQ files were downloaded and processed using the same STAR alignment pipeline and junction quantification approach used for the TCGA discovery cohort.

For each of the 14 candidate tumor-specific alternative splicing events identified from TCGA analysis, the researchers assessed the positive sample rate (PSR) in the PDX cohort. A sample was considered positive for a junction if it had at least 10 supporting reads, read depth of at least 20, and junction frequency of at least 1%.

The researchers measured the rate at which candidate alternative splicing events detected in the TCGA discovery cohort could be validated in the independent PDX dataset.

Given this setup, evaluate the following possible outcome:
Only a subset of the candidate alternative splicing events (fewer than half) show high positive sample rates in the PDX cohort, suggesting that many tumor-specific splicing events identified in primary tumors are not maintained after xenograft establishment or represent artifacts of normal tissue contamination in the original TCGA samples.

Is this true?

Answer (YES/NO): NO